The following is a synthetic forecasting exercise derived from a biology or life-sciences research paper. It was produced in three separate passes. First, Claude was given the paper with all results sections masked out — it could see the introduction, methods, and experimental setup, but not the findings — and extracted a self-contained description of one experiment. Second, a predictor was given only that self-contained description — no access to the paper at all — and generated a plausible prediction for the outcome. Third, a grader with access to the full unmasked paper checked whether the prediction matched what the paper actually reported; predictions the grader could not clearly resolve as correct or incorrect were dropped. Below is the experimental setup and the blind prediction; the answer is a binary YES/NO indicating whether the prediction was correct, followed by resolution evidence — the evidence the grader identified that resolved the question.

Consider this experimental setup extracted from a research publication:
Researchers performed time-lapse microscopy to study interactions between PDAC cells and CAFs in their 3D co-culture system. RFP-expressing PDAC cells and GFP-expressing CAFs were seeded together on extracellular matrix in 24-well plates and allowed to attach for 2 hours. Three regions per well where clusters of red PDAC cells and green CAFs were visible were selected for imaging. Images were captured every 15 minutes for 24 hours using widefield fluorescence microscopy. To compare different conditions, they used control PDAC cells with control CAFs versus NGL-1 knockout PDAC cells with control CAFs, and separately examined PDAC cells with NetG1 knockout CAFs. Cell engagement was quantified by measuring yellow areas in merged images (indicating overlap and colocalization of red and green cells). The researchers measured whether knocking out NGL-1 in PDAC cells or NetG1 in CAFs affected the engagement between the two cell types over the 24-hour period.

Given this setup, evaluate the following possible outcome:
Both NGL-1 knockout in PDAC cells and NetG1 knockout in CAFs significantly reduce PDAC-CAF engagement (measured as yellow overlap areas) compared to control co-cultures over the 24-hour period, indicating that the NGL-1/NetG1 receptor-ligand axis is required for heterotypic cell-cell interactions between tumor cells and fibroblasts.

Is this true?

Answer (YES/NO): NO